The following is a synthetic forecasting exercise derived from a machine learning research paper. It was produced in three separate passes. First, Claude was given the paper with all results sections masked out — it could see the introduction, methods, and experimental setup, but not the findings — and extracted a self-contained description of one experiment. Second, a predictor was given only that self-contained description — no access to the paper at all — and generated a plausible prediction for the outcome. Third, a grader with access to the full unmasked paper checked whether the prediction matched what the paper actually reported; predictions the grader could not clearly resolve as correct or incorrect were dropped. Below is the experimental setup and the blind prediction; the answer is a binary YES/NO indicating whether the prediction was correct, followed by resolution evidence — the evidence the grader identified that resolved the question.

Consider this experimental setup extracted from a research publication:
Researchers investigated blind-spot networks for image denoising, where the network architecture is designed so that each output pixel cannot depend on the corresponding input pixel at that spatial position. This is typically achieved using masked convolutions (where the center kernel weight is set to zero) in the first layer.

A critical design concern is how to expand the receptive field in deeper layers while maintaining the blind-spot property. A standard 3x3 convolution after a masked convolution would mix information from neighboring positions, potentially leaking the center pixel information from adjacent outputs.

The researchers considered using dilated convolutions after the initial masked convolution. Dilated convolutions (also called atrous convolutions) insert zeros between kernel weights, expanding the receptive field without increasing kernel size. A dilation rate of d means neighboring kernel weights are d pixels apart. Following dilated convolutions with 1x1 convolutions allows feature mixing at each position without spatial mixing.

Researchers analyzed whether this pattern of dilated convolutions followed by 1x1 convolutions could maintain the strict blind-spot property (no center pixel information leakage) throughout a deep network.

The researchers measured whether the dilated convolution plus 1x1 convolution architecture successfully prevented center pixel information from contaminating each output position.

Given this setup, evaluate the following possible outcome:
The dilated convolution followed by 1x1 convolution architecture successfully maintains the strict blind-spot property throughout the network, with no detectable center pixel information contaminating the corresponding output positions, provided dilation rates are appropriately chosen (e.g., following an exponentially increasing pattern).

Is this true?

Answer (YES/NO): YES